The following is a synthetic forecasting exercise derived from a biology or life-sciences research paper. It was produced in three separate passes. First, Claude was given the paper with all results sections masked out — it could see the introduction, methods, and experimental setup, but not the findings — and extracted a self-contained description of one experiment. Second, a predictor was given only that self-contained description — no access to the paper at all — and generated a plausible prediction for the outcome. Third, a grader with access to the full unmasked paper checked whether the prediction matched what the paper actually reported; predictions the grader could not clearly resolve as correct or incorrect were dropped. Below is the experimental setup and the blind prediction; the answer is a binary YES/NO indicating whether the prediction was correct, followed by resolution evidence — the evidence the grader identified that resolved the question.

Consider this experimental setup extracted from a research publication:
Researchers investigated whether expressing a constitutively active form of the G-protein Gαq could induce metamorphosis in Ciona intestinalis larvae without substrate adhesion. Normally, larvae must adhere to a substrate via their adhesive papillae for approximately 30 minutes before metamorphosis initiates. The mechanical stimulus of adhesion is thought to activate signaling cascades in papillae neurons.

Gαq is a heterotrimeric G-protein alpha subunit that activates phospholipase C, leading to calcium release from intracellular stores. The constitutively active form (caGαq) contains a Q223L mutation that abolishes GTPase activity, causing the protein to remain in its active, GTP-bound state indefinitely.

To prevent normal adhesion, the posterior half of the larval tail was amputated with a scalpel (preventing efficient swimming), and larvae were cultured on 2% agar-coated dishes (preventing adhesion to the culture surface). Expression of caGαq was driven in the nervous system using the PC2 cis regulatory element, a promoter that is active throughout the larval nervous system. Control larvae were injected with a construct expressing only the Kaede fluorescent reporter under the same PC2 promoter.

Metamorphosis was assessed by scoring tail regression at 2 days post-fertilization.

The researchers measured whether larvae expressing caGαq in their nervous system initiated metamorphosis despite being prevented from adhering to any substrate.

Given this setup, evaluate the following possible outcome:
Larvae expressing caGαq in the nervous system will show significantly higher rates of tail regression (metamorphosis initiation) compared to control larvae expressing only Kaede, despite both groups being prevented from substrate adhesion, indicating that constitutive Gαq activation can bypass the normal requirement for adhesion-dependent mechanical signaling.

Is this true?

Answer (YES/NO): YES